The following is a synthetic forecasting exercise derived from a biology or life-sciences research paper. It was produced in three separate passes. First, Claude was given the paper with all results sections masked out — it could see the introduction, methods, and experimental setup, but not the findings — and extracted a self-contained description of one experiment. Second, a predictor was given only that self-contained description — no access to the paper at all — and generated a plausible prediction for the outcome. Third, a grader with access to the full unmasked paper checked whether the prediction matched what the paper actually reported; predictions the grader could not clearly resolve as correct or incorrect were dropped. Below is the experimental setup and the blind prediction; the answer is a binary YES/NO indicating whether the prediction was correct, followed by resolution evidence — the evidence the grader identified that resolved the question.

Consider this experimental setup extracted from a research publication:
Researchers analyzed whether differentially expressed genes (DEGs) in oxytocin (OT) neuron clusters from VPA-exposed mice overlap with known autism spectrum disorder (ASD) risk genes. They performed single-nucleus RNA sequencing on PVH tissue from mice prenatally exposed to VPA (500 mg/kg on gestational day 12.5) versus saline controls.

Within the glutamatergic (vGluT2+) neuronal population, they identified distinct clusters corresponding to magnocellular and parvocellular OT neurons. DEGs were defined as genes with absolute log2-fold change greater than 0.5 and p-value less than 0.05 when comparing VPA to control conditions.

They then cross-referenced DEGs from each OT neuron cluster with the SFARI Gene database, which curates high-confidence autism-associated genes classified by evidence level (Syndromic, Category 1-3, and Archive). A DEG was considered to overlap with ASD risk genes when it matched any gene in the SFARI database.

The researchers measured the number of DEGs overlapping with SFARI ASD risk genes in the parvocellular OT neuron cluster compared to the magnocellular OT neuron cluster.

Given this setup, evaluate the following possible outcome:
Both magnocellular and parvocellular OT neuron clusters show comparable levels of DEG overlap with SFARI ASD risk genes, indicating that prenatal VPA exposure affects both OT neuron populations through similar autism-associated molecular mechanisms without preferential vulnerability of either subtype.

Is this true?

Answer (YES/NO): NO